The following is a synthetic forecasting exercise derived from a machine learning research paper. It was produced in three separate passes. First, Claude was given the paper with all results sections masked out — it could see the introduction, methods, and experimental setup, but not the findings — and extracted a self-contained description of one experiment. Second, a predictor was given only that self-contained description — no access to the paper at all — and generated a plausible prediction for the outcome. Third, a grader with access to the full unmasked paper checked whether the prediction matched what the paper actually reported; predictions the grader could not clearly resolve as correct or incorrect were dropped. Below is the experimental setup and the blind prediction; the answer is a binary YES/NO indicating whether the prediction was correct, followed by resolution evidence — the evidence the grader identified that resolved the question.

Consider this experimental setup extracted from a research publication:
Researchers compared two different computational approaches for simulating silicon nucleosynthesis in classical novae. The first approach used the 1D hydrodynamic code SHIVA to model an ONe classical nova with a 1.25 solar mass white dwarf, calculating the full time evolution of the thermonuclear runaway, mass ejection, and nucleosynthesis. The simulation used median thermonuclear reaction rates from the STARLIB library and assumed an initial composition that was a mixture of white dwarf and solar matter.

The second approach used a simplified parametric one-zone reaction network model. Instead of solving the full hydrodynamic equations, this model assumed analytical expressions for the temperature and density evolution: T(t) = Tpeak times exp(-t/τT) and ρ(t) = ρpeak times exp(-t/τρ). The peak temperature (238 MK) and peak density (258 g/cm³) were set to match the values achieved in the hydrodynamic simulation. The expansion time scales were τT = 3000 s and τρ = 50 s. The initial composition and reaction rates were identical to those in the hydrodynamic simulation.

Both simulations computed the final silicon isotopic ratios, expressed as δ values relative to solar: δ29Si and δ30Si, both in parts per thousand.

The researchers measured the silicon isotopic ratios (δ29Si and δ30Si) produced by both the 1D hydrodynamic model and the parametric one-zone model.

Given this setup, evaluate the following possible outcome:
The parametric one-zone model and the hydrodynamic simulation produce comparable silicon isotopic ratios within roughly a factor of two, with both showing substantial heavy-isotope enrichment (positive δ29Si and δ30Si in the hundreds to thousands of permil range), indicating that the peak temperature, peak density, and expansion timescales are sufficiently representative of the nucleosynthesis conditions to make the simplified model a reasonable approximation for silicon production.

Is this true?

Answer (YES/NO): NO